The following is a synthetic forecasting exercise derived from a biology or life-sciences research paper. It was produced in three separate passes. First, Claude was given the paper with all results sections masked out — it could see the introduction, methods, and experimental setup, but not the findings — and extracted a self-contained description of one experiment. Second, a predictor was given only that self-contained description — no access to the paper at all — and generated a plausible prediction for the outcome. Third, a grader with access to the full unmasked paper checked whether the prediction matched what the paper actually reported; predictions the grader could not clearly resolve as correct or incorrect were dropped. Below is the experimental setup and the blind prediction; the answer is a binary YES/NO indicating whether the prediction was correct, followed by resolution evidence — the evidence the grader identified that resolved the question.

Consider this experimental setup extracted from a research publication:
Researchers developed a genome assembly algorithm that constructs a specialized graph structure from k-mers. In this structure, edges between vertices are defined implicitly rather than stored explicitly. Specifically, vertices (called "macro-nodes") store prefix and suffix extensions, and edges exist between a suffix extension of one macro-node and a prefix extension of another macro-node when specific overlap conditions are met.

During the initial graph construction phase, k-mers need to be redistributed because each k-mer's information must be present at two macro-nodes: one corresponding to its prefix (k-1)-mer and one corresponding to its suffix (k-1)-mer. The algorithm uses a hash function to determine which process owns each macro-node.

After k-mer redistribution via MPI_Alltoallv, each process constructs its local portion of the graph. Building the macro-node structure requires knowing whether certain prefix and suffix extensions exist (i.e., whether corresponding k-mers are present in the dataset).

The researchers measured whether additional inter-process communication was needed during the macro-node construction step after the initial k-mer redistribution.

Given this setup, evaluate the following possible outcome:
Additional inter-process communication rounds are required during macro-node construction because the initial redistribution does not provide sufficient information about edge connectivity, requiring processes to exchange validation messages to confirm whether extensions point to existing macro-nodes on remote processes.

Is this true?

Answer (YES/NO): NO